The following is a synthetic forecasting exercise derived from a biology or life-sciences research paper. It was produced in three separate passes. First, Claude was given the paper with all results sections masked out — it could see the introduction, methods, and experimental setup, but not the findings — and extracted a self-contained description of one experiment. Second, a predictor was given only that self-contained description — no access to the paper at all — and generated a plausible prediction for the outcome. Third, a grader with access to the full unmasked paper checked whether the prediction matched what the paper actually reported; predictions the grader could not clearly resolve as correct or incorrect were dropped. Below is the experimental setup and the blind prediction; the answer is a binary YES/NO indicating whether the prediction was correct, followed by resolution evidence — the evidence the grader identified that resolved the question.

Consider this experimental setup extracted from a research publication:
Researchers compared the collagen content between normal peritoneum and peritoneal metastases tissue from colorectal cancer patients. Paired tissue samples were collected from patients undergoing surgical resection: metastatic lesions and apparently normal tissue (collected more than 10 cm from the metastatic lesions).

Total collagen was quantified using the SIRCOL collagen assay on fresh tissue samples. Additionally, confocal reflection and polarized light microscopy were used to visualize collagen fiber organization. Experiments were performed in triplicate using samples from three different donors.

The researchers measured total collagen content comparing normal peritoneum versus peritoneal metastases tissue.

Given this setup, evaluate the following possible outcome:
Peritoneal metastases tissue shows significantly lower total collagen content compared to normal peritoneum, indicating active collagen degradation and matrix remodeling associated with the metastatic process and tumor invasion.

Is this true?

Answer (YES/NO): YES